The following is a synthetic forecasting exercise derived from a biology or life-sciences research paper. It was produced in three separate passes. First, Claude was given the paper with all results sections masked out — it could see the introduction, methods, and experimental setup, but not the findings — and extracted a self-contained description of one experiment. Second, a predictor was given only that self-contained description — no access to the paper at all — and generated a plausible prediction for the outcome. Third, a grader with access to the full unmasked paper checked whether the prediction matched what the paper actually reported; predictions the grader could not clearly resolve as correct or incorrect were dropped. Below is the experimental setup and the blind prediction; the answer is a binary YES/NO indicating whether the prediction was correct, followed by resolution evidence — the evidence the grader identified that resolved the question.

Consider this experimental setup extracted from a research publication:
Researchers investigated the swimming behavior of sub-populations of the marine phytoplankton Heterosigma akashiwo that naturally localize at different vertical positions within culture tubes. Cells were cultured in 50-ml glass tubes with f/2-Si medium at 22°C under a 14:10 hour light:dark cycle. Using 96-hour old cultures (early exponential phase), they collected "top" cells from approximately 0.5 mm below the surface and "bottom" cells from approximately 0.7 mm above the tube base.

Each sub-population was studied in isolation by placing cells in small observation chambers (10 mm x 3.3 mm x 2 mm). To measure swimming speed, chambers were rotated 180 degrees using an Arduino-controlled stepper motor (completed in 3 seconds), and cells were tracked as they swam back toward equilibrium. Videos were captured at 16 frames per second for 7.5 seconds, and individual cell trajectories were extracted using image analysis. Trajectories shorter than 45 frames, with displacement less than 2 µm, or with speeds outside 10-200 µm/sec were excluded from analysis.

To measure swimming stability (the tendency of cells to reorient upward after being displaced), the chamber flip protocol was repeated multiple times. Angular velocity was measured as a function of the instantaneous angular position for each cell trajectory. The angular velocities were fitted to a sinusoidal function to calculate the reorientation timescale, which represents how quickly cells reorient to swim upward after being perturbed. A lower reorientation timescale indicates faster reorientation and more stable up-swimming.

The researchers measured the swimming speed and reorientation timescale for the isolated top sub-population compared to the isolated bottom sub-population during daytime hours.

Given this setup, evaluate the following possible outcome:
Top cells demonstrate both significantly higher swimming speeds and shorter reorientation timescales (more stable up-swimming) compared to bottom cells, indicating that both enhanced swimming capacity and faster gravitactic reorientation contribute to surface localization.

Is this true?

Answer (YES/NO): NO